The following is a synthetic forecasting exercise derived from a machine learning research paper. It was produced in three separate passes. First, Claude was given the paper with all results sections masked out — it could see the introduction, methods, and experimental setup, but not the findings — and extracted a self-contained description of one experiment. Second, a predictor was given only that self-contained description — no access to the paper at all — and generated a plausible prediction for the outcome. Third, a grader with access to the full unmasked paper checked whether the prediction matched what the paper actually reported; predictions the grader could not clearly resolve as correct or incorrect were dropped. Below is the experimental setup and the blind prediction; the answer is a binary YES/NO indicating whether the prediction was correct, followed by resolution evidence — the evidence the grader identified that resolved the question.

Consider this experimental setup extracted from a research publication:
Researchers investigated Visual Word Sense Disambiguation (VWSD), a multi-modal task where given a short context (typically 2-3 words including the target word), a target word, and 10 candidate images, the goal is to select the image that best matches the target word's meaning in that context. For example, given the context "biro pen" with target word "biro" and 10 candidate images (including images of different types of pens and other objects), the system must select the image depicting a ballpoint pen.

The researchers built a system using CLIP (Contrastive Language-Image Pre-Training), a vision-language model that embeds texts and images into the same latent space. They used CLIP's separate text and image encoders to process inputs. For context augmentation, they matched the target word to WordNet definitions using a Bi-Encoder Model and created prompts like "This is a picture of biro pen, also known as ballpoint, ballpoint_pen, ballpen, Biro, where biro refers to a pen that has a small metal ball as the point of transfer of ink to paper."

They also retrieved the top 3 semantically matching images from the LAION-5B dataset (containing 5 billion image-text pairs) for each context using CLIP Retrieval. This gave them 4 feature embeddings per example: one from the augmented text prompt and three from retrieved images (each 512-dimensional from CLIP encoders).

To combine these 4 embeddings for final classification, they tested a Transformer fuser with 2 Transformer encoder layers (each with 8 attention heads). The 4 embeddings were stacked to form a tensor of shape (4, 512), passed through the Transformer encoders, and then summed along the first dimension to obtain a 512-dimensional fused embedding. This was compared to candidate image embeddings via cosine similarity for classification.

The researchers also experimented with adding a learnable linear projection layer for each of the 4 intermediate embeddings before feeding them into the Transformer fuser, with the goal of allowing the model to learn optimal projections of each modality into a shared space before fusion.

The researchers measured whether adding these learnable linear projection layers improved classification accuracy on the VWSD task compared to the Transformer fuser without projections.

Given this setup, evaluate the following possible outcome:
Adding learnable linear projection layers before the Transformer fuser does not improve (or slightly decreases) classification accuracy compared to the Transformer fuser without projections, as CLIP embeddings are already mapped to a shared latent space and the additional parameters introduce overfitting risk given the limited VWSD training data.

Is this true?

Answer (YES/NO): YES